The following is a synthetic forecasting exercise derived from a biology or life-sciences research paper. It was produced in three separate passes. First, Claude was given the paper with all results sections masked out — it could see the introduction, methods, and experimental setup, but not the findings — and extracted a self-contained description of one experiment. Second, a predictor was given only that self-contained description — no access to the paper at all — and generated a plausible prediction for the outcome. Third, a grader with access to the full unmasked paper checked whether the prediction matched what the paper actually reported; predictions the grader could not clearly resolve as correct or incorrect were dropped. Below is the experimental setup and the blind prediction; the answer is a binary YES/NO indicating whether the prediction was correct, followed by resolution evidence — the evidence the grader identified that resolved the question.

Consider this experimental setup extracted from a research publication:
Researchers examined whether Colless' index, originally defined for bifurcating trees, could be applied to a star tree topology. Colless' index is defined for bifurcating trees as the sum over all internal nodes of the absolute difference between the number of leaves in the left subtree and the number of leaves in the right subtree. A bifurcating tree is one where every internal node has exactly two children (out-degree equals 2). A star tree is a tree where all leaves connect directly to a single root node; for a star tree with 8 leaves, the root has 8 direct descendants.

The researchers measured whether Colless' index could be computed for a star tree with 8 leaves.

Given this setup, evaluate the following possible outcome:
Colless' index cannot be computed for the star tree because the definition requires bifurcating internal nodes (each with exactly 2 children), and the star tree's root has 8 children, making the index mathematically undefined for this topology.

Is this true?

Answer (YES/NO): YES